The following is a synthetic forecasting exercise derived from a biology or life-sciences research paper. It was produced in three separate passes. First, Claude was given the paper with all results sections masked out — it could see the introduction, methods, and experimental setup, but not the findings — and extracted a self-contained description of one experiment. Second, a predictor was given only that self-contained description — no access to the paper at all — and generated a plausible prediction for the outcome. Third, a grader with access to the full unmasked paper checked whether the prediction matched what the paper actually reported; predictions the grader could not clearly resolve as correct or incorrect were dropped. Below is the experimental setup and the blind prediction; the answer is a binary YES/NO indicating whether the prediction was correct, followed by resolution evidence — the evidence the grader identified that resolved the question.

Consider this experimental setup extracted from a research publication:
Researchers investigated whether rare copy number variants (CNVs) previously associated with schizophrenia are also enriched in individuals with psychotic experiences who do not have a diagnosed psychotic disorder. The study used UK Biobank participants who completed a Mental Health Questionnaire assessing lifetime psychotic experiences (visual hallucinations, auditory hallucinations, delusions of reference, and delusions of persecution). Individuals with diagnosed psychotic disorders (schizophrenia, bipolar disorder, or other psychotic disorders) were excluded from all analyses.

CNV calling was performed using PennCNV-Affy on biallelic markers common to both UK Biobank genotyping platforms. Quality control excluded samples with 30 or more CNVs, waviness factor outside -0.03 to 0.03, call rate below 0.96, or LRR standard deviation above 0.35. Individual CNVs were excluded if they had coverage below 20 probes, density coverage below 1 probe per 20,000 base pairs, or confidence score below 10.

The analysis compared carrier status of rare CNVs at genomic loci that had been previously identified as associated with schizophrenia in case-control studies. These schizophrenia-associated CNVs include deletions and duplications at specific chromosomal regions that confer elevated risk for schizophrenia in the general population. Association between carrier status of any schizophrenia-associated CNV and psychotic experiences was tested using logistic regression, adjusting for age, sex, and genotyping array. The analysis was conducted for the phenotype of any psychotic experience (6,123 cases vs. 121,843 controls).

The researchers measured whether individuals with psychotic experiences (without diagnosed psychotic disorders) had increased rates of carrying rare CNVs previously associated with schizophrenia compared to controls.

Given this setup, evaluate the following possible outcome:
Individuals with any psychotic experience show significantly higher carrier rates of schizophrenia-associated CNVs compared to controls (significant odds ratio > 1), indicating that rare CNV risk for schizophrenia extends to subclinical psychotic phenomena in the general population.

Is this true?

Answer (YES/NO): YES